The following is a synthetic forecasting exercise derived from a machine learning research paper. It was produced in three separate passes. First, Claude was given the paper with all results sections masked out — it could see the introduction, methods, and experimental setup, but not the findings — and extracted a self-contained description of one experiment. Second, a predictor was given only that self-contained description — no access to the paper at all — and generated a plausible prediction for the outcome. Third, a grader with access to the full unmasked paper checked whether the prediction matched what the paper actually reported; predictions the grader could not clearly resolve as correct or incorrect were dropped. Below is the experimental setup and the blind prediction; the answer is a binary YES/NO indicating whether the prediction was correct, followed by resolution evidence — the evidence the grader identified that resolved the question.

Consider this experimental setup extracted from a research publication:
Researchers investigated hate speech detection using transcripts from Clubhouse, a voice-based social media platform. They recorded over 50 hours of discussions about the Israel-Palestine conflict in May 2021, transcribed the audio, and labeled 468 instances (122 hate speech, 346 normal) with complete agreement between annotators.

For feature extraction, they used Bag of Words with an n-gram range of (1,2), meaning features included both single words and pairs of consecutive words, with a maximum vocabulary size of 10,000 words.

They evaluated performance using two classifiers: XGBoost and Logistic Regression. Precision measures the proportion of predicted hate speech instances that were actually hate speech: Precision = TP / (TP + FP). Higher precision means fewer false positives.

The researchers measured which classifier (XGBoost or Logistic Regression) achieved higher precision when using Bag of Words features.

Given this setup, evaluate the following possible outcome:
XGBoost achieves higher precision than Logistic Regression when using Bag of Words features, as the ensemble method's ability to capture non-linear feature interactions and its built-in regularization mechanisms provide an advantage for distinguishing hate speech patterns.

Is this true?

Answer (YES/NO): NO